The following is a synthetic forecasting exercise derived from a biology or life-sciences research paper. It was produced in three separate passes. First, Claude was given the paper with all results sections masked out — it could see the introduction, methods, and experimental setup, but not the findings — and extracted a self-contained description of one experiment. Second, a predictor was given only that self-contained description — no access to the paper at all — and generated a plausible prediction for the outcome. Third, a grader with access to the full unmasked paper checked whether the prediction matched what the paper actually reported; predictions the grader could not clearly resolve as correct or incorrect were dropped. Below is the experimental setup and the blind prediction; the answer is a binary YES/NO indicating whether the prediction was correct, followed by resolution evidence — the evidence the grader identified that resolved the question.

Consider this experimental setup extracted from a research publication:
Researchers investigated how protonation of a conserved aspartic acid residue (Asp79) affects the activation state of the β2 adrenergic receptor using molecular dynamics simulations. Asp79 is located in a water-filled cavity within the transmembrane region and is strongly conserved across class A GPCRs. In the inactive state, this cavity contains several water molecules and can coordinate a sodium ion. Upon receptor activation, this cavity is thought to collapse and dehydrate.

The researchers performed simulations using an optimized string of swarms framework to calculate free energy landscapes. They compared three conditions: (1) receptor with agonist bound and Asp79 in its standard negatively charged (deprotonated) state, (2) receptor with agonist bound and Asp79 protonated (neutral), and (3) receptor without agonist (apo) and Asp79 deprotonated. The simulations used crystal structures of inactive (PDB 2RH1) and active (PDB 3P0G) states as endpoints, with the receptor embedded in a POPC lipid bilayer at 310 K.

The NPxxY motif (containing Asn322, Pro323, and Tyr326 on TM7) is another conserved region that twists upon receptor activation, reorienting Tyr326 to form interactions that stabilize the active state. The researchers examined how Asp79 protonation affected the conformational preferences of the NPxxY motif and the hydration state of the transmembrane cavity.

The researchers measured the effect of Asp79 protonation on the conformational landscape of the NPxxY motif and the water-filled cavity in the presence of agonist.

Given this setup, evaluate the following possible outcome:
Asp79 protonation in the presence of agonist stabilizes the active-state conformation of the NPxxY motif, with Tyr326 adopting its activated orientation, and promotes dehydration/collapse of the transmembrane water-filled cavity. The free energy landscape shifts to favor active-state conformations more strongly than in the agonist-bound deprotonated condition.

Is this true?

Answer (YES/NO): YES